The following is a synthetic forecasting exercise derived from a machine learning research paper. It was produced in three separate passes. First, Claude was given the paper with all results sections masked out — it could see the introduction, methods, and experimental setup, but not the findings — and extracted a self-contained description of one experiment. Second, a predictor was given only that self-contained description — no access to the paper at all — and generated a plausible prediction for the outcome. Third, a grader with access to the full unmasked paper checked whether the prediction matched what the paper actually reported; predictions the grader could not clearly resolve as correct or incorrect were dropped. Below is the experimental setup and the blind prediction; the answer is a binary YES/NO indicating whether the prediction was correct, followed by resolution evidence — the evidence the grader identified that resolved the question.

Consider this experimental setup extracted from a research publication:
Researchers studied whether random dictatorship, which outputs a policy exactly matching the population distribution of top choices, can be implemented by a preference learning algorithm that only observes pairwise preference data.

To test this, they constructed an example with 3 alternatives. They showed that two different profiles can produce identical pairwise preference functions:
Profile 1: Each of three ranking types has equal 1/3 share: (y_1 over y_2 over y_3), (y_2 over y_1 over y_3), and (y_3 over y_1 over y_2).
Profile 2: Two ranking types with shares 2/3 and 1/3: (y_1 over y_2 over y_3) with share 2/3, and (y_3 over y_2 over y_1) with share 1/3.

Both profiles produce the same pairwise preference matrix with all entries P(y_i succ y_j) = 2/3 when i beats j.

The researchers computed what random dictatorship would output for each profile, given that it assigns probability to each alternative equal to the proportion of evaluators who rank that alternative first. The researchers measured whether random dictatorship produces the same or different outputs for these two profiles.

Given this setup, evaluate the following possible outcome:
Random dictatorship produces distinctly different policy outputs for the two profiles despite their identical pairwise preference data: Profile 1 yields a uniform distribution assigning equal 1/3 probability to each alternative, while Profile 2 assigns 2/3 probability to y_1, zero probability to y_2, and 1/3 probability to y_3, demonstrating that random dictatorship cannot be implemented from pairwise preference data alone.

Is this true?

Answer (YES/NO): YES